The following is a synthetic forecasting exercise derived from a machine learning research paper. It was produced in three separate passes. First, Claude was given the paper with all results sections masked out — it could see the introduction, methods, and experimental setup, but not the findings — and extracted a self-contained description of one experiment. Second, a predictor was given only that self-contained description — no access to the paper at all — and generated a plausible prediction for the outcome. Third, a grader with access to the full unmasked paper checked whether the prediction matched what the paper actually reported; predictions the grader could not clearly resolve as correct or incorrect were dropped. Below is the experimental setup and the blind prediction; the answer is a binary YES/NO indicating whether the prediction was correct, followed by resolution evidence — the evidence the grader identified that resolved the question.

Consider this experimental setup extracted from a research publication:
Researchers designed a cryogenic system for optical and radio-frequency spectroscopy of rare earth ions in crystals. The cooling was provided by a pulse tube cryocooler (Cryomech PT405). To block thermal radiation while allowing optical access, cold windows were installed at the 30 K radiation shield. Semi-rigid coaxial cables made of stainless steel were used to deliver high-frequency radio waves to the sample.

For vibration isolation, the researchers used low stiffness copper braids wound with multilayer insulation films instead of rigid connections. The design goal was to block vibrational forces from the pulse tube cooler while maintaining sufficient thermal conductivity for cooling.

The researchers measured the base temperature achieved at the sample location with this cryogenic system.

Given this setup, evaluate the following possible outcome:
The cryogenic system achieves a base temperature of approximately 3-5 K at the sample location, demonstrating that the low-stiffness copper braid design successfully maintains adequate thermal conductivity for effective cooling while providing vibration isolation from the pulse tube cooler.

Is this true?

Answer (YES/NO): NO